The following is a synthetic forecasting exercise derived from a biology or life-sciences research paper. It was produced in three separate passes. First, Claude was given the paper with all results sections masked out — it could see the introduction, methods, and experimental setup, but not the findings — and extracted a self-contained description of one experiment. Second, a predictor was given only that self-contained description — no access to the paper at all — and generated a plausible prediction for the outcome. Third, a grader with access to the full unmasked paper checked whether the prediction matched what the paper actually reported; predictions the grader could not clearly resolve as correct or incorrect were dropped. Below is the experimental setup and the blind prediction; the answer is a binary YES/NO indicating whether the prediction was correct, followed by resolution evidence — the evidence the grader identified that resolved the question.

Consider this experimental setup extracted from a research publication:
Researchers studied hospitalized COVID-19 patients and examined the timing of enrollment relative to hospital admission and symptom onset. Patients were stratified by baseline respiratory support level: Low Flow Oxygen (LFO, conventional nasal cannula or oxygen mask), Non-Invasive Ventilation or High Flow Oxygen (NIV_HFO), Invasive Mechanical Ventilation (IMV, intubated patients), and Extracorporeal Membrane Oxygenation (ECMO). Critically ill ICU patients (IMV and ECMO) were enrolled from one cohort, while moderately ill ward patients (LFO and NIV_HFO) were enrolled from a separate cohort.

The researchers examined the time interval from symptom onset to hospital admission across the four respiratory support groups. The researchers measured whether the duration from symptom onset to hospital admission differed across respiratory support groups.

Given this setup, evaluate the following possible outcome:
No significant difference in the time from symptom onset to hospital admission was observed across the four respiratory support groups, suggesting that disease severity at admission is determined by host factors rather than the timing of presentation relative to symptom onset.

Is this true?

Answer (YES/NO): NO